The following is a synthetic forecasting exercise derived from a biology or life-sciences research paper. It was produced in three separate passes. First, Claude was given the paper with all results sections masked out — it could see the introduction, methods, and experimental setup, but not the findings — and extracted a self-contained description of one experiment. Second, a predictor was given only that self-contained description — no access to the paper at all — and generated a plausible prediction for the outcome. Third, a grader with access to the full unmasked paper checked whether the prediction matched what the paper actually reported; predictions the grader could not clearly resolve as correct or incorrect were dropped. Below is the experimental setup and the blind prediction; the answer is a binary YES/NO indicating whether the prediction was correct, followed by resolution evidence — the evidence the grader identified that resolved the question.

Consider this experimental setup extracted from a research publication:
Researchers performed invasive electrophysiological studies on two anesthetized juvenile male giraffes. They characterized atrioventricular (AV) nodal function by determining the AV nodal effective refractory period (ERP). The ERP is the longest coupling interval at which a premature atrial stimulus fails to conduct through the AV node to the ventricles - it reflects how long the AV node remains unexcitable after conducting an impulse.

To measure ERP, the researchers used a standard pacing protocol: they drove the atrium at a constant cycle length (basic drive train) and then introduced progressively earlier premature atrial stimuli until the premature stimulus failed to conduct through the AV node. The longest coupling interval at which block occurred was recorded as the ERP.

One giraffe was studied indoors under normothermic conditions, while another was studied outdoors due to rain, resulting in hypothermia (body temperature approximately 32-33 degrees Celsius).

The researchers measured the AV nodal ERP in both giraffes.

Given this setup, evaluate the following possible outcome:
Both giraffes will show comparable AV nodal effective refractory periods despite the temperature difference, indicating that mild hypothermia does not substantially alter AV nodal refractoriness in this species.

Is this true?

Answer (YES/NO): NO